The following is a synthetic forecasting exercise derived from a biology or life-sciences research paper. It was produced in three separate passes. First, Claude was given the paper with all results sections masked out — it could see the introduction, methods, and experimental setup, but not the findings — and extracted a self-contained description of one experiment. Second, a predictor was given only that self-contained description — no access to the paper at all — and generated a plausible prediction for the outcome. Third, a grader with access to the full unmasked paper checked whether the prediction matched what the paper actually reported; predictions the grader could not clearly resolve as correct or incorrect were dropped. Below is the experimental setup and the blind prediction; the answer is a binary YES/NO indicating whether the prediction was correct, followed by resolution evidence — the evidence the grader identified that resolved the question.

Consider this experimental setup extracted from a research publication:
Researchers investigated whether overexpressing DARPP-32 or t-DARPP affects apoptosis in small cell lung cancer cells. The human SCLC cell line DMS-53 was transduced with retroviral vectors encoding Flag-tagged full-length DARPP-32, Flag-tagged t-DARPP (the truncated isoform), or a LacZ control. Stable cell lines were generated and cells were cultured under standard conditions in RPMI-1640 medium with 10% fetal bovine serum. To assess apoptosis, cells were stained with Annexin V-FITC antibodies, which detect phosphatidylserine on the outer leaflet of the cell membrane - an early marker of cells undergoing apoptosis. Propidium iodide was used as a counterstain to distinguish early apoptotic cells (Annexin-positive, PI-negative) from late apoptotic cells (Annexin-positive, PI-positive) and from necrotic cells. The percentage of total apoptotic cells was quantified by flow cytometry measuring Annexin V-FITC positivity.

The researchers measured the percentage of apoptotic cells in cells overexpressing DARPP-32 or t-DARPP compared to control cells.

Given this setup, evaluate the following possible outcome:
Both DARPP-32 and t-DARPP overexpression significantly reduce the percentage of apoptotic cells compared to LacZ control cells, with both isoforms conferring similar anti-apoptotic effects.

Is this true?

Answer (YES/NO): YES